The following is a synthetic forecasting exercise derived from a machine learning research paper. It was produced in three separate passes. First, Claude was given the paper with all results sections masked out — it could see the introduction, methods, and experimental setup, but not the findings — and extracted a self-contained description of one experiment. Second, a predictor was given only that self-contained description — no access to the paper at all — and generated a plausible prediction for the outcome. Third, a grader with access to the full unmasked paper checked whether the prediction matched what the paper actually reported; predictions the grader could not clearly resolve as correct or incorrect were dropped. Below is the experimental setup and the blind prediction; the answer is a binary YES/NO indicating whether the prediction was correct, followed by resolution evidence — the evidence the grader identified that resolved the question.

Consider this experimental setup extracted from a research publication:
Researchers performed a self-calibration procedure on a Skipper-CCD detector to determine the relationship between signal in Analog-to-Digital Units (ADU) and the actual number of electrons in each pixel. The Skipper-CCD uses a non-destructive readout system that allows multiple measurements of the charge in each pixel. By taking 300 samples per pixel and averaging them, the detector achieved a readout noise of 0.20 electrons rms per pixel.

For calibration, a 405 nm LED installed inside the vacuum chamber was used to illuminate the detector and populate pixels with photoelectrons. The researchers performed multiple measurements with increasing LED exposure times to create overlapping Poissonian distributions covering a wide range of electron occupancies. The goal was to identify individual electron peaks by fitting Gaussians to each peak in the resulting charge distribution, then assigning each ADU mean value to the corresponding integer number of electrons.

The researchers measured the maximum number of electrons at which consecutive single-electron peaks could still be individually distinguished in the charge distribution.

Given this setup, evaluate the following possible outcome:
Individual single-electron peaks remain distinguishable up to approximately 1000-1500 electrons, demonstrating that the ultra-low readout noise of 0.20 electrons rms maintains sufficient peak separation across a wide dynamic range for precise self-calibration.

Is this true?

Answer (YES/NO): NO